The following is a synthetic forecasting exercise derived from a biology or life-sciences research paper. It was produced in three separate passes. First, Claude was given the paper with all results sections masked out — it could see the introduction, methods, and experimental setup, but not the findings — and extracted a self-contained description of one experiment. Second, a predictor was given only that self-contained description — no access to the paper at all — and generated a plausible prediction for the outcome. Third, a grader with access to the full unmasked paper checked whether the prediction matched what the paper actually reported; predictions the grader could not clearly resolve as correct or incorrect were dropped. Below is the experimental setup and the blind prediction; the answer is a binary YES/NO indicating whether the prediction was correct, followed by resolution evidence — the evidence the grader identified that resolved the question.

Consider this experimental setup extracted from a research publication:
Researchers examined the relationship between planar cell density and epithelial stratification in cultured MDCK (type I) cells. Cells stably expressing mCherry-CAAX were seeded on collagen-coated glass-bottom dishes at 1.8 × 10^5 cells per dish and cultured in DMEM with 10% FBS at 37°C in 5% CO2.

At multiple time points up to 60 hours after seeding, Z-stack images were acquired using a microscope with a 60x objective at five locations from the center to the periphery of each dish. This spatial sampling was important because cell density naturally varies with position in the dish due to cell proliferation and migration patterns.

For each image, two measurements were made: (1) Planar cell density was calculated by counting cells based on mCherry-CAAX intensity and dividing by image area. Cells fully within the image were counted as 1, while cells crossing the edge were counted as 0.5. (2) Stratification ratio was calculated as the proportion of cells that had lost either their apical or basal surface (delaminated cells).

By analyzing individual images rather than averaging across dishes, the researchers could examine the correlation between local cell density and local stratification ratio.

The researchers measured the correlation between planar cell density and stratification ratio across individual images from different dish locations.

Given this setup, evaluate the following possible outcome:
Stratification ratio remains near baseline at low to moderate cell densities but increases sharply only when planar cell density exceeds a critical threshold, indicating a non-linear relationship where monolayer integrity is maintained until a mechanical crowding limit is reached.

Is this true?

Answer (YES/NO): YES